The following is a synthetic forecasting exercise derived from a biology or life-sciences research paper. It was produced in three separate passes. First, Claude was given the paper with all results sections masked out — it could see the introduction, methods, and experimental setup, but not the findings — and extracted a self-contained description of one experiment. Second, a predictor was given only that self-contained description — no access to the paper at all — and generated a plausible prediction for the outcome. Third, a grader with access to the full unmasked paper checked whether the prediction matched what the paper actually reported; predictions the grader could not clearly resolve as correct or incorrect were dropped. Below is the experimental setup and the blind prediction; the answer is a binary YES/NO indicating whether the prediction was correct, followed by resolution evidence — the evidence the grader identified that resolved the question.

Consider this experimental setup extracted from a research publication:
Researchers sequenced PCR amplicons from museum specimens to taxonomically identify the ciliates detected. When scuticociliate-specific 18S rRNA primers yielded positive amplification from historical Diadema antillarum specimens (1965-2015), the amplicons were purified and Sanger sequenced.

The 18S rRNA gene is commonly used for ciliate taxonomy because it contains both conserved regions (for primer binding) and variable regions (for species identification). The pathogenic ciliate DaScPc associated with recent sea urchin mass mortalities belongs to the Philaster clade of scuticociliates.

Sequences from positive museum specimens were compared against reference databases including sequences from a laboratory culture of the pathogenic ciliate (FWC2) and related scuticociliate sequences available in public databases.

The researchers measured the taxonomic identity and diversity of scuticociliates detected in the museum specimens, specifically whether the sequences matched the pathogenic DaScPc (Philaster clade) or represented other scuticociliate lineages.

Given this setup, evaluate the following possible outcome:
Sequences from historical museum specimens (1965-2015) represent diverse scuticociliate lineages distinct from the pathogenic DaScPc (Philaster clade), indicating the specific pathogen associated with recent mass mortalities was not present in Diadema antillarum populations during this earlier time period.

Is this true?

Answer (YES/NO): NO